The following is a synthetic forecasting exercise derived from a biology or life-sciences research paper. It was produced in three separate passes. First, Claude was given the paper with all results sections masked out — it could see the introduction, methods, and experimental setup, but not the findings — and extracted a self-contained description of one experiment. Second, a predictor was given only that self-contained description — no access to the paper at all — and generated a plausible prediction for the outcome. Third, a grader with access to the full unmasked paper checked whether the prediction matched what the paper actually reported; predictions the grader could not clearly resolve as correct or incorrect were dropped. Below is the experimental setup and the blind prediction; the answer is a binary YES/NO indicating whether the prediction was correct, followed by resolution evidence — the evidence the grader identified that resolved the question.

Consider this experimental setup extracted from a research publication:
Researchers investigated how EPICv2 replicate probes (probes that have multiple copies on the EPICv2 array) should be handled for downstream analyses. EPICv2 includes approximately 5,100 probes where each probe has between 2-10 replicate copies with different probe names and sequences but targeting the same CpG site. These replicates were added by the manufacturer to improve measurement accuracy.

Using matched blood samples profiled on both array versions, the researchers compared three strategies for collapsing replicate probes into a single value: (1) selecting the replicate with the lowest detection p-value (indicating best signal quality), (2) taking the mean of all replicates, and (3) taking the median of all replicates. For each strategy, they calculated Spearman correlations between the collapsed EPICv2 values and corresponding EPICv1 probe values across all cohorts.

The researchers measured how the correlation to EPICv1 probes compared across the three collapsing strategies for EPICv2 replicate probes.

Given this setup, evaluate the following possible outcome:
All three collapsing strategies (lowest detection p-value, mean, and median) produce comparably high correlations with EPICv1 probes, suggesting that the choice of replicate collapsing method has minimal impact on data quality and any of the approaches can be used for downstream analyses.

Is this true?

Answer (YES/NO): YES